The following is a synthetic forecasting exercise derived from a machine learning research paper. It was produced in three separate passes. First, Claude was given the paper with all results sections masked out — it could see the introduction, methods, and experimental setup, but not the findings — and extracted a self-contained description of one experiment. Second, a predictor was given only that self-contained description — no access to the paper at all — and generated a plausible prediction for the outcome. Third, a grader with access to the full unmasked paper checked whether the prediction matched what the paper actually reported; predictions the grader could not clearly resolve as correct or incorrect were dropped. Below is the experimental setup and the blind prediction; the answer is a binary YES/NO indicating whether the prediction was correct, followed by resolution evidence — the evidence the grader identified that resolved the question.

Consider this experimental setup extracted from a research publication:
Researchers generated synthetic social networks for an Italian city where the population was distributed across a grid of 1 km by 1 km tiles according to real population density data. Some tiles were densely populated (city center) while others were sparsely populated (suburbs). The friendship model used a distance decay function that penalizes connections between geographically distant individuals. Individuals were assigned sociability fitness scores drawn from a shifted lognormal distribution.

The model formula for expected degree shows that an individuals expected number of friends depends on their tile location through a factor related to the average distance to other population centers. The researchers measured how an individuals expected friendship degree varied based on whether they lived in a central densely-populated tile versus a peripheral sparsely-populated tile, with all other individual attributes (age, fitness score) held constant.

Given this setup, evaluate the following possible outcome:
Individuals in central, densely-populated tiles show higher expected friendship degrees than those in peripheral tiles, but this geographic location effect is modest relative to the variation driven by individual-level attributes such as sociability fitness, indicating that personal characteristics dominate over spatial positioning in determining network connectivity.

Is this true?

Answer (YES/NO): NO